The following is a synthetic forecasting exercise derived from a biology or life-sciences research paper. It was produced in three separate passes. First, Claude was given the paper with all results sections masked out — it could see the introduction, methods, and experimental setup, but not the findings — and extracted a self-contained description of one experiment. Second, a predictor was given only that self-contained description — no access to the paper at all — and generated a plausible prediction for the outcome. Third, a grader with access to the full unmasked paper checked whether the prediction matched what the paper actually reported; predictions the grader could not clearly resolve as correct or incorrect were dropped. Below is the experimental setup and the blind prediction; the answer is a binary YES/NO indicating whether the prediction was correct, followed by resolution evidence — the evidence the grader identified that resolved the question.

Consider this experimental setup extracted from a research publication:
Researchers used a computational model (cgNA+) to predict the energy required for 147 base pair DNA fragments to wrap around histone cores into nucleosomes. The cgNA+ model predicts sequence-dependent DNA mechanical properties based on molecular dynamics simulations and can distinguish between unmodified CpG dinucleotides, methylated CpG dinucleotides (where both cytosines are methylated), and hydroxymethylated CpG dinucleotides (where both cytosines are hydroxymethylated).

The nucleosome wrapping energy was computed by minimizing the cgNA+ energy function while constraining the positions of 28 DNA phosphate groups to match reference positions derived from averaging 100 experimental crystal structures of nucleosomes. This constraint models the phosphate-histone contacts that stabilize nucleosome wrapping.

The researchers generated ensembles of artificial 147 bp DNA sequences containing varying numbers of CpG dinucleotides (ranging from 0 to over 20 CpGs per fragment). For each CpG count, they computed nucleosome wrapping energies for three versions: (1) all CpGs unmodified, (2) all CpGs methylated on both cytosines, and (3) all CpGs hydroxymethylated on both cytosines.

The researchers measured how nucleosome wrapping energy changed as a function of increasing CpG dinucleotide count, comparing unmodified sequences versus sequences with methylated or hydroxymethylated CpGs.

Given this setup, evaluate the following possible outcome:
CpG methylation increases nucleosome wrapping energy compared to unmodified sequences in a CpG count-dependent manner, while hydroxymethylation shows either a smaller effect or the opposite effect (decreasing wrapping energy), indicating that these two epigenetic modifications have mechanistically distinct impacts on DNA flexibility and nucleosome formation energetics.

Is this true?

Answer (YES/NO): NO